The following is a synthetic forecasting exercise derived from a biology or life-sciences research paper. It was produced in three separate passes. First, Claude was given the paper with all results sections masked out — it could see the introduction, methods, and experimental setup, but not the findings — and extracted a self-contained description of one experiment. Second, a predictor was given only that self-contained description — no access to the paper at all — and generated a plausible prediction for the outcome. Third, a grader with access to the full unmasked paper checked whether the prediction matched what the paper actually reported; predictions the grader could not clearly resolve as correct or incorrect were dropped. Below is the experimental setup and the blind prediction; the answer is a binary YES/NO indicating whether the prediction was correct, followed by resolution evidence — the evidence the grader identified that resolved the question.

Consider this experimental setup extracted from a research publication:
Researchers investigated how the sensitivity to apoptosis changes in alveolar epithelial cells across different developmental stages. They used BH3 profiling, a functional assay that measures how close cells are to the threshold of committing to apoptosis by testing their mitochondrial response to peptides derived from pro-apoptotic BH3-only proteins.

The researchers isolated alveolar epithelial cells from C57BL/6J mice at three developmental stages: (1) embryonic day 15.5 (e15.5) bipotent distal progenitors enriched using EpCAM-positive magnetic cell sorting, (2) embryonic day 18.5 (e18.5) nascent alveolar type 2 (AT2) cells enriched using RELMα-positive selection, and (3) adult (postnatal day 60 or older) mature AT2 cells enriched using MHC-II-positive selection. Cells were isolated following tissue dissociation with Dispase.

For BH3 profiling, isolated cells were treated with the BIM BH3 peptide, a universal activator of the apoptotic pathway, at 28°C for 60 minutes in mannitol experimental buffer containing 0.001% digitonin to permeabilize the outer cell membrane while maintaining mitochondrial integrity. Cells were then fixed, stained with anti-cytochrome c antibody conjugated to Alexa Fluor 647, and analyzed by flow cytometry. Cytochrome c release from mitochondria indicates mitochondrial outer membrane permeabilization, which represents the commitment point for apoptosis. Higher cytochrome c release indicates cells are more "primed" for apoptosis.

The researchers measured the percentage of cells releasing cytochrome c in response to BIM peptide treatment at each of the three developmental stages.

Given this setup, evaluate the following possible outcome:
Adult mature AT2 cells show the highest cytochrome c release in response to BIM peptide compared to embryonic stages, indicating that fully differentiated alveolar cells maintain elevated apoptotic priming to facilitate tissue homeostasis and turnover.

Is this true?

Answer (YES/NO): NO